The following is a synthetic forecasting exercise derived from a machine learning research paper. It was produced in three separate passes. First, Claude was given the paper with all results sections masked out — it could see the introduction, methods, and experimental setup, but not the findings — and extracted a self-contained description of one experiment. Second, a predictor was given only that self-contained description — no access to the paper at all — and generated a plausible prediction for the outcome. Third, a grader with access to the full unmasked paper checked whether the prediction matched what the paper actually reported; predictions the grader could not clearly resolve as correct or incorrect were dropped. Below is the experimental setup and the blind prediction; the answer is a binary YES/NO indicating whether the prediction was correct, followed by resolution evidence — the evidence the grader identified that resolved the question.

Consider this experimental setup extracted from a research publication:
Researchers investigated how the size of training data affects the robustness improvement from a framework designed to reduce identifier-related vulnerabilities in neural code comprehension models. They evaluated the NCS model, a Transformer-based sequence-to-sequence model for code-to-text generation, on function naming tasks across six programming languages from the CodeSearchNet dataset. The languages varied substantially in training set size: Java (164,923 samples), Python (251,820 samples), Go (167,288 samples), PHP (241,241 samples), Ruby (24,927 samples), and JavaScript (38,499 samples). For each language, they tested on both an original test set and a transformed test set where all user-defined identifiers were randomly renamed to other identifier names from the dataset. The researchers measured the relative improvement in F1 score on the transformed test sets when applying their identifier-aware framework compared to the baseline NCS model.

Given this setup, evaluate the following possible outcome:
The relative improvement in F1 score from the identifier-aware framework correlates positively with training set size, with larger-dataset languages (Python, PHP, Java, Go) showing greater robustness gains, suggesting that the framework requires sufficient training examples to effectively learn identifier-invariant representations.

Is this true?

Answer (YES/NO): NO